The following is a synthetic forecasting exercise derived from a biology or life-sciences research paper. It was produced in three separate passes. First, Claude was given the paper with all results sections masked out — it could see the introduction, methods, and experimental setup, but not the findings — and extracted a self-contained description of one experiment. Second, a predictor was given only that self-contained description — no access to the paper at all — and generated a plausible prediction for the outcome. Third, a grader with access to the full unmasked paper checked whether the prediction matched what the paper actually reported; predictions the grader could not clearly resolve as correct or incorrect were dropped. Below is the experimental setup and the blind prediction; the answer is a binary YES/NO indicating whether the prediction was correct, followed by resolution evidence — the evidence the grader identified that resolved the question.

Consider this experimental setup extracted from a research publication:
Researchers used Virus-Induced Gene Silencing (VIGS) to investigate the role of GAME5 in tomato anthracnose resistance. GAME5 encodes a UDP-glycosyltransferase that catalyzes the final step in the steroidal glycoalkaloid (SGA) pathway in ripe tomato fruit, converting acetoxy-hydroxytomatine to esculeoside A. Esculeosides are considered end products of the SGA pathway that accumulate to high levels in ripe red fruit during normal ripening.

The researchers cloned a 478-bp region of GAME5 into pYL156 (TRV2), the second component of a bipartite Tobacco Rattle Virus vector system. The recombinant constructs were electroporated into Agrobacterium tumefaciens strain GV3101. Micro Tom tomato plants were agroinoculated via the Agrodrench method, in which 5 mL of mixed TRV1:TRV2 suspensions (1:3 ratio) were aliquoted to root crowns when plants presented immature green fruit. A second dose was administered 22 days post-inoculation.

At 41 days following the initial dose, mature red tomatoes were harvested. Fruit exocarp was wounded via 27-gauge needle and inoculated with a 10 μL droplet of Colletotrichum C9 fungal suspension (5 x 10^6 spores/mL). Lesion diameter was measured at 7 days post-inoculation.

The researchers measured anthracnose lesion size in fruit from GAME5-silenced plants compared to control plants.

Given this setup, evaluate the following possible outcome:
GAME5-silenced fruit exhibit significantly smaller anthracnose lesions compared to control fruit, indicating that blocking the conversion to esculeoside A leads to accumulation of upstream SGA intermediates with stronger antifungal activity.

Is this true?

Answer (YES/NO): YES